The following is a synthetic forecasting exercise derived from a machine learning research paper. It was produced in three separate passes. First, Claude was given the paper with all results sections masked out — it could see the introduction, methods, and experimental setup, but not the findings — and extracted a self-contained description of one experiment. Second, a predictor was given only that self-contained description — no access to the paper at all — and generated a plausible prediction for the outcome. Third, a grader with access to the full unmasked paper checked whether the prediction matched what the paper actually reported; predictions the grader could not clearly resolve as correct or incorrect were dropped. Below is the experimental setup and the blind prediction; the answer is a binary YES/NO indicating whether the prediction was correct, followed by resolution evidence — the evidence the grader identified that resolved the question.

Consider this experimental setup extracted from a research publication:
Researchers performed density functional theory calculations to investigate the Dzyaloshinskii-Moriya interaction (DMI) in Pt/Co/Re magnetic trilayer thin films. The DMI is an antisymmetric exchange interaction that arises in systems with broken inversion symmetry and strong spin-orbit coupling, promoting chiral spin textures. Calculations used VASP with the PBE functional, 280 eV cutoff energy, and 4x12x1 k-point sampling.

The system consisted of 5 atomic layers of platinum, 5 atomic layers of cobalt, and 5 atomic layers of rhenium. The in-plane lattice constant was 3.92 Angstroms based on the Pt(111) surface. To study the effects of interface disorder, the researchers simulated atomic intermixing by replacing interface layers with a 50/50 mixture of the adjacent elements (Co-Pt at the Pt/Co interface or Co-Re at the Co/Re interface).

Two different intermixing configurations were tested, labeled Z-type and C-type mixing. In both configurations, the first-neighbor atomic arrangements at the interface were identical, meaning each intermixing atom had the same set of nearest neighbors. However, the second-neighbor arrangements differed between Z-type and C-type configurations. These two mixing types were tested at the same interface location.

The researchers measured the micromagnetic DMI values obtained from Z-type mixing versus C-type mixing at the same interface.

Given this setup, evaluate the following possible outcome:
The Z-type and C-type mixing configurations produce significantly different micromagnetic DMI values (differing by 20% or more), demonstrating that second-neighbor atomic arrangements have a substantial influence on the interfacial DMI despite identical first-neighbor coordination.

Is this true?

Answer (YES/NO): NO